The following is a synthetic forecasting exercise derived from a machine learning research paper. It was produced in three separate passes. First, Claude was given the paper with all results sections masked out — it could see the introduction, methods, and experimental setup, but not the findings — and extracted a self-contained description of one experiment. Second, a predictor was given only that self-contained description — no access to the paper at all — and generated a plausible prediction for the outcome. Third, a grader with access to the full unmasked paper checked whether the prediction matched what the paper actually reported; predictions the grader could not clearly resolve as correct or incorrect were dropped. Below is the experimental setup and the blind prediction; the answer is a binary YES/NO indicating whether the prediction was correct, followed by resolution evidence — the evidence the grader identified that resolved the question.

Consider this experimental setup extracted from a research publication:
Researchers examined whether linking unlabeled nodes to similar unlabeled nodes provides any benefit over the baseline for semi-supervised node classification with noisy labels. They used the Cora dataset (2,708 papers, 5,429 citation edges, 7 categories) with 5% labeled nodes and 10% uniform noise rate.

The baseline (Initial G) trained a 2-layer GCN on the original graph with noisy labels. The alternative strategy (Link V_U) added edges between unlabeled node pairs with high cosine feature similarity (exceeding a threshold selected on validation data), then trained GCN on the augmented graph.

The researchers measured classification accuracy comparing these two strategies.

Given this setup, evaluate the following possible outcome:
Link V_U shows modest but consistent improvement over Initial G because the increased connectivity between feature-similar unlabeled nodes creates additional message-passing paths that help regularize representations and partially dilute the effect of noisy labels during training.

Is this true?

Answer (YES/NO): NO